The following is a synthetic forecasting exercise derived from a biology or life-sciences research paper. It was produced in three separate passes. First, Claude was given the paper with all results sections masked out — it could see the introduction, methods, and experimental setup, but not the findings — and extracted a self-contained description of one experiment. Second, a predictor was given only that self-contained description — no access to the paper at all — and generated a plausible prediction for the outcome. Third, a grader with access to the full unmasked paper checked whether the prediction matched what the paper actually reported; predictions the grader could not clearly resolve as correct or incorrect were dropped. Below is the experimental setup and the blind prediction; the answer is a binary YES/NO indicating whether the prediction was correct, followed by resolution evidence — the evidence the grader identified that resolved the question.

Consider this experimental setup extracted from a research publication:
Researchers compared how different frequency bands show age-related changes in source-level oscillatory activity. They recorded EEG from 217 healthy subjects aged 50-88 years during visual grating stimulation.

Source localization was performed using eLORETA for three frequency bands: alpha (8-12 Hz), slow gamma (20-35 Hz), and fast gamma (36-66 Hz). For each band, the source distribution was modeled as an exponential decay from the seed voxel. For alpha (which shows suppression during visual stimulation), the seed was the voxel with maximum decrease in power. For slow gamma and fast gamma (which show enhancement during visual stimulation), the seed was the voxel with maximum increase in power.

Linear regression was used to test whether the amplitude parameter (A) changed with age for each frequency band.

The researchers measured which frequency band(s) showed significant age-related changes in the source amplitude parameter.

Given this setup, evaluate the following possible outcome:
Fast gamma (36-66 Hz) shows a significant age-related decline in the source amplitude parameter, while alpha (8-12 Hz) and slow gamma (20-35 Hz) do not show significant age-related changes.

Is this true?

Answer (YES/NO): NO